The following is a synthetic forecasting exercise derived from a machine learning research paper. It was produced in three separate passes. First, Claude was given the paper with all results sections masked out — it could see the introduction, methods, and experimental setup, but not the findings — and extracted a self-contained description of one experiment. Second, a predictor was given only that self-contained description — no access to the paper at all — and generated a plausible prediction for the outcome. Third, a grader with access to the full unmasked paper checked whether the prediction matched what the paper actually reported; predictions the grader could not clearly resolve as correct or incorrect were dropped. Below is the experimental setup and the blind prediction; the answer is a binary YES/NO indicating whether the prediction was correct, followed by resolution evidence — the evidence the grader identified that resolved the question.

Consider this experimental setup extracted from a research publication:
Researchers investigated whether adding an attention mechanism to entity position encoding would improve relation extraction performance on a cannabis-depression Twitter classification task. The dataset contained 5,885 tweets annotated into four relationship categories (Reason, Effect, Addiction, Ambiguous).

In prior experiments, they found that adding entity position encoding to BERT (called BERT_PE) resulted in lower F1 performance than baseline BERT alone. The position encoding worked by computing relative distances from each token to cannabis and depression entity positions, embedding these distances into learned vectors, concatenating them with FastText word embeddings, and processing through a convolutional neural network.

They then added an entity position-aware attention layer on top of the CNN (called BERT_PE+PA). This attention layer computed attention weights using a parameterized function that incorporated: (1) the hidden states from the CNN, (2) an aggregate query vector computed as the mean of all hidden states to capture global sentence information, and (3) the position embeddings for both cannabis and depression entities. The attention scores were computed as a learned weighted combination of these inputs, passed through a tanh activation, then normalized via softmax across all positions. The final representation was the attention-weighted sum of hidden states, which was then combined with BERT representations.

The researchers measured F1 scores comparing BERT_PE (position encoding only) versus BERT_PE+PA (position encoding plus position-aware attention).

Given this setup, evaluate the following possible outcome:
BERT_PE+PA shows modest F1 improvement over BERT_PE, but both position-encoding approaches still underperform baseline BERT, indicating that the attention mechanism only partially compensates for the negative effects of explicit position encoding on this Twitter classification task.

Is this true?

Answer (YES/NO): NO